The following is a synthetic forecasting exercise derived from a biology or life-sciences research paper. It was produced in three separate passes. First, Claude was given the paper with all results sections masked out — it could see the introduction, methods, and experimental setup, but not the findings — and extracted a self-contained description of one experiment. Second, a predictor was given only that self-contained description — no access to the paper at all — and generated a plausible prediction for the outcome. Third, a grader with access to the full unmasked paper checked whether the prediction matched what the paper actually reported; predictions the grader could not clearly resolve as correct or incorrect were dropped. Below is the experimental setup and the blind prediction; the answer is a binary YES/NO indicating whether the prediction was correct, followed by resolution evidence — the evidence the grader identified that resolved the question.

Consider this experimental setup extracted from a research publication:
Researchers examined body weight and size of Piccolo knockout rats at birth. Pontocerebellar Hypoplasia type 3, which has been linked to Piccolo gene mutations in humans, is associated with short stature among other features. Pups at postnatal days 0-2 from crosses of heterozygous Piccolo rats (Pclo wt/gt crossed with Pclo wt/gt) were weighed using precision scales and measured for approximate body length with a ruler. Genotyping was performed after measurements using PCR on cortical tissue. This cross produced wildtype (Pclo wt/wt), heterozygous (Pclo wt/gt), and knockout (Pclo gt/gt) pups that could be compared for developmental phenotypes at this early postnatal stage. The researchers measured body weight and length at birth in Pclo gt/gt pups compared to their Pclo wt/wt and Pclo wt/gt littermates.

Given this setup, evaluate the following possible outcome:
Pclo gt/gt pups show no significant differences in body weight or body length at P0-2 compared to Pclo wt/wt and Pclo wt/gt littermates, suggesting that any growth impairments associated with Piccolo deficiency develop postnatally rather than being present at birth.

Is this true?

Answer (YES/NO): NO